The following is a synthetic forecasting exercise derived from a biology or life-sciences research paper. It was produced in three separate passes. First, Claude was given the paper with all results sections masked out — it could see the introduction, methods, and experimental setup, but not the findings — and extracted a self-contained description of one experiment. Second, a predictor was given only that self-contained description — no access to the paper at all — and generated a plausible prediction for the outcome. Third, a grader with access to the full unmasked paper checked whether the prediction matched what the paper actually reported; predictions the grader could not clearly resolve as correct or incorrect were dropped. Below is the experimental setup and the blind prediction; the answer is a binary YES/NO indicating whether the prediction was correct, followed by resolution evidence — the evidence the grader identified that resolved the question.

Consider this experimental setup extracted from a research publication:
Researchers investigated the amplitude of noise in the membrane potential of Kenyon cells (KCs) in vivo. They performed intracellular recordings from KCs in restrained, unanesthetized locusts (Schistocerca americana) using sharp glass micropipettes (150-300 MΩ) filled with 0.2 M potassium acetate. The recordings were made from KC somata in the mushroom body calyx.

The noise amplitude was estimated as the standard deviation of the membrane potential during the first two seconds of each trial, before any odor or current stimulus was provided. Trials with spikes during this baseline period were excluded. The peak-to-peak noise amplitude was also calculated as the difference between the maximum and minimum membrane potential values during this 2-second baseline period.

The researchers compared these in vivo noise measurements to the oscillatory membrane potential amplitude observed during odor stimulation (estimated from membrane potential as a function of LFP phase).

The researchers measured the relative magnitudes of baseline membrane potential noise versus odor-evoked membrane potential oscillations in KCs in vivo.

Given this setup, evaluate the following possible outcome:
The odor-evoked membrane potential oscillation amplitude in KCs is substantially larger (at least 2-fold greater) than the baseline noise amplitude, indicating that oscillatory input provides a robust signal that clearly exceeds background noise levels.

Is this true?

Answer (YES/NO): NO